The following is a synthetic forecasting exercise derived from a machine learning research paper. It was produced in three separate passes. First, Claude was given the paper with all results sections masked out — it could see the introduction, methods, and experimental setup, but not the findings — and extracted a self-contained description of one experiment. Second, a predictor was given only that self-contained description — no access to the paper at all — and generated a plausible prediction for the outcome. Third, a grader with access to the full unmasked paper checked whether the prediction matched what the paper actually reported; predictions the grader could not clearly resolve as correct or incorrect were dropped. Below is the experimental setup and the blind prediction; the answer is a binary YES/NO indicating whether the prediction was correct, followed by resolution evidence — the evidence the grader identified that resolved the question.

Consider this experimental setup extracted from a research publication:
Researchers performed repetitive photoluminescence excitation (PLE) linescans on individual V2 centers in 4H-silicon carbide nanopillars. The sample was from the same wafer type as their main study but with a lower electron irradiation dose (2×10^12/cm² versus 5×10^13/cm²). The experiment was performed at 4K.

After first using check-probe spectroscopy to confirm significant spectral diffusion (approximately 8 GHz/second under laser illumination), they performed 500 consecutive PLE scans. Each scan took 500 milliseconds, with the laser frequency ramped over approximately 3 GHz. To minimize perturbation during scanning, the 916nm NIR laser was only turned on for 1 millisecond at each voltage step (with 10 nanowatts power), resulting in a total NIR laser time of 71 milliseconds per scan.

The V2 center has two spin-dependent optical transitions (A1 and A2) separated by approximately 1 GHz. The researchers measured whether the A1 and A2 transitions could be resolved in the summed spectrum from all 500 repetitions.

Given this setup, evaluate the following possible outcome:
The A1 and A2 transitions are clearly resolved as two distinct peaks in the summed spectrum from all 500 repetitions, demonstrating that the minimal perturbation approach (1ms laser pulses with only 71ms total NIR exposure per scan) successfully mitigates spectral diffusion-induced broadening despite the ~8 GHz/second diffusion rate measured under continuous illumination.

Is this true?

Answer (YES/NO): YES